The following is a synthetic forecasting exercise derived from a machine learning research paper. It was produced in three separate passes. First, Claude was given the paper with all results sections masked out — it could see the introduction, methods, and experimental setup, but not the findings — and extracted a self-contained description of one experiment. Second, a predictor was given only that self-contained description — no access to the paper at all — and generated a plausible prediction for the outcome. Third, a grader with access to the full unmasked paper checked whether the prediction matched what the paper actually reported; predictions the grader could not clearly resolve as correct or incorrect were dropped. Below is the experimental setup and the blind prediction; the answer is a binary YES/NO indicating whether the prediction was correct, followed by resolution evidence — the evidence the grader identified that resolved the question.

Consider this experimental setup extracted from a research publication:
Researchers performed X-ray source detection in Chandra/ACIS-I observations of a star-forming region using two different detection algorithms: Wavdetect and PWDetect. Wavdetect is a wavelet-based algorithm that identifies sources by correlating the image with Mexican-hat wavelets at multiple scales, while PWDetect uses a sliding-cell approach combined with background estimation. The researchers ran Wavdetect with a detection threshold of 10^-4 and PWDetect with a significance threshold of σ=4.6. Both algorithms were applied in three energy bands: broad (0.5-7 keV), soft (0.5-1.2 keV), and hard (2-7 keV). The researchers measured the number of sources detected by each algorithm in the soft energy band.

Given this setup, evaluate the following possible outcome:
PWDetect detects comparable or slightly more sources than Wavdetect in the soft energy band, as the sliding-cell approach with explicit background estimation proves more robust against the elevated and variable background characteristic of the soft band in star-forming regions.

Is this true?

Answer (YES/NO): NO